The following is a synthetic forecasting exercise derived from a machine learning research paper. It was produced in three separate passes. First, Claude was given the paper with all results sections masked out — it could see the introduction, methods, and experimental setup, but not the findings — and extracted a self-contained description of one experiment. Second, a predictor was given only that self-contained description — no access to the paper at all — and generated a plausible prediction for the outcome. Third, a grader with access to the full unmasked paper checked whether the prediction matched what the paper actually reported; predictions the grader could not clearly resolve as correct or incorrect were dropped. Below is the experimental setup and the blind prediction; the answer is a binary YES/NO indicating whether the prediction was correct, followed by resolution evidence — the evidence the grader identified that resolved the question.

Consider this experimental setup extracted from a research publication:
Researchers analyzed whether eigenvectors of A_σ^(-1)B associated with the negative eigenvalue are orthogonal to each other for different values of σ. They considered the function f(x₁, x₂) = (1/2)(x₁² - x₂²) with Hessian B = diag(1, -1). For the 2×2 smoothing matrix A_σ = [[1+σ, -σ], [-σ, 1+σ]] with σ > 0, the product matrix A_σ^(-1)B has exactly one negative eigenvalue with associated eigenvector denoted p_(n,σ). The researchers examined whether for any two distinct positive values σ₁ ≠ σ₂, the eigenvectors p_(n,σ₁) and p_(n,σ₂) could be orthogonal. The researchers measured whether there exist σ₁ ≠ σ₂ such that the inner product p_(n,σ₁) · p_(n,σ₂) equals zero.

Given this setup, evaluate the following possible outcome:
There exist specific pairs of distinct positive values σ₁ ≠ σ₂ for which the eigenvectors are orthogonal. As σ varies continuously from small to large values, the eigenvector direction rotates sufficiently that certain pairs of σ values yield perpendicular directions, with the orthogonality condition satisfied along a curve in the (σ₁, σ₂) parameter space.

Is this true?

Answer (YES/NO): NO